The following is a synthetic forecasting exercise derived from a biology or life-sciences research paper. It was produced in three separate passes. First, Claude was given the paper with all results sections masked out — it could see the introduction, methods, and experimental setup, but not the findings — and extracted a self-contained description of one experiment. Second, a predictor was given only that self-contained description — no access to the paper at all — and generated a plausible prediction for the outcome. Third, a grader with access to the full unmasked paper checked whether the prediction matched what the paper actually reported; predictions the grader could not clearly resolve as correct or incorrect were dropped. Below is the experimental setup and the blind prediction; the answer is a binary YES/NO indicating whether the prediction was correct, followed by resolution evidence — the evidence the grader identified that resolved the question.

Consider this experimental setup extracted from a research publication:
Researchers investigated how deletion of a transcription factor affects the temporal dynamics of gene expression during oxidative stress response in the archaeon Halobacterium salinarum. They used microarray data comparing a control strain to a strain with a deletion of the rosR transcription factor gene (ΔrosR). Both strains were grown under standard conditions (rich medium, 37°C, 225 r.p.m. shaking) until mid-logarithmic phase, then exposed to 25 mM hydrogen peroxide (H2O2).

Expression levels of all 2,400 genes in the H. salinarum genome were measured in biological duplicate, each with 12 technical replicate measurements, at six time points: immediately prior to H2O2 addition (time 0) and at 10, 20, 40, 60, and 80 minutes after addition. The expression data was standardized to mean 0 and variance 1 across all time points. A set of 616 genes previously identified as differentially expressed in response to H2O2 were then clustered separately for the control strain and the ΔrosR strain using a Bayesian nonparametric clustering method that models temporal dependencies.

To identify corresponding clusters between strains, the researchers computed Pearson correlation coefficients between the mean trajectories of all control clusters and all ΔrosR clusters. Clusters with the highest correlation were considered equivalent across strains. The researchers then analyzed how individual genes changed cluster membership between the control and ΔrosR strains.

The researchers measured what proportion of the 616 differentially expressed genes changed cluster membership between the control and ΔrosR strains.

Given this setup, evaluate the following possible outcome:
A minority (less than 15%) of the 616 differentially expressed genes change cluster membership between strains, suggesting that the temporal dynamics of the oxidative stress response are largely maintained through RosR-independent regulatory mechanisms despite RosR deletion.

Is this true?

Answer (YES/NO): NO